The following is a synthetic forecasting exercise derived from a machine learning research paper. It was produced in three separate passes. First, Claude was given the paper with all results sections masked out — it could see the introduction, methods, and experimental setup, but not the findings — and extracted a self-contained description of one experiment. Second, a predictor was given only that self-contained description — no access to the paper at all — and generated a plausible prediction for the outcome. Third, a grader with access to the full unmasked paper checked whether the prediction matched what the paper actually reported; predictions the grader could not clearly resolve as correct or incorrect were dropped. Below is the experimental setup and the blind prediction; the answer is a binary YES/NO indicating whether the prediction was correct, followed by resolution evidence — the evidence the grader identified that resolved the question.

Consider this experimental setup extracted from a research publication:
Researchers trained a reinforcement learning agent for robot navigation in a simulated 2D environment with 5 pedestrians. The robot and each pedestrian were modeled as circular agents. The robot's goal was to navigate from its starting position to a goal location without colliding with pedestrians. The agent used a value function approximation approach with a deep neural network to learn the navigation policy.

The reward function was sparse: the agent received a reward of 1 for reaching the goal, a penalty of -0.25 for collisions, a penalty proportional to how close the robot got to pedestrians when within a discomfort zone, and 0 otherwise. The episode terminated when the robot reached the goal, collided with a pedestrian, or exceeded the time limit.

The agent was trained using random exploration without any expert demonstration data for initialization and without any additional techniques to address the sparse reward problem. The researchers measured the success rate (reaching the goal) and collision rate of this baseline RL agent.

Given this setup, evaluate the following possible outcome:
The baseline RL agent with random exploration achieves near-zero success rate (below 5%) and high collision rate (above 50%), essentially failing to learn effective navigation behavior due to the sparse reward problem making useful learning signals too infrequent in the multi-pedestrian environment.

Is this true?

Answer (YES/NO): NO